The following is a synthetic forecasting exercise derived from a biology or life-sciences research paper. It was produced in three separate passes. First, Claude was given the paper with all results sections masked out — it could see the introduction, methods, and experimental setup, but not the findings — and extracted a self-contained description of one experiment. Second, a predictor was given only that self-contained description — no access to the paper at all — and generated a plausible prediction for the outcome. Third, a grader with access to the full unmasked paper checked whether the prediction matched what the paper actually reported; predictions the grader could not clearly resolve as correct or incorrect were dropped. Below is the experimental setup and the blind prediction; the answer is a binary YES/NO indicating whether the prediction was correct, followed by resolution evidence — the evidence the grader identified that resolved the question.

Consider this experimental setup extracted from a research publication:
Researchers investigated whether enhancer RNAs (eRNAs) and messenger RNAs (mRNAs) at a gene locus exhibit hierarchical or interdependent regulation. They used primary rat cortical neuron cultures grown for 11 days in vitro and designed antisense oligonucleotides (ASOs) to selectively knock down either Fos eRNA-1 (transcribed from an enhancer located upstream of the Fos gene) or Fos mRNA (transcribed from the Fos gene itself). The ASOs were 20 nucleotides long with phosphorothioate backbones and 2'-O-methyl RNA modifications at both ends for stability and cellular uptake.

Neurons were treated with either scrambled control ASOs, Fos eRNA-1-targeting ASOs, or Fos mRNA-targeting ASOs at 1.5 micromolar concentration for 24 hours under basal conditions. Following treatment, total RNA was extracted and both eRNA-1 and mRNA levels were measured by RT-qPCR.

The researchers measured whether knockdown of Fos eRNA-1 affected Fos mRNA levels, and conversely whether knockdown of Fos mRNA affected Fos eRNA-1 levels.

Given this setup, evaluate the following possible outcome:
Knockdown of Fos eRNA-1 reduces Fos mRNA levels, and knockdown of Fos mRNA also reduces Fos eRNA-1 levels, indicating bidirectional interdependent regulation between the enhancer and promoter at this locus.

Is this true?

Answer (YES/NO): NO